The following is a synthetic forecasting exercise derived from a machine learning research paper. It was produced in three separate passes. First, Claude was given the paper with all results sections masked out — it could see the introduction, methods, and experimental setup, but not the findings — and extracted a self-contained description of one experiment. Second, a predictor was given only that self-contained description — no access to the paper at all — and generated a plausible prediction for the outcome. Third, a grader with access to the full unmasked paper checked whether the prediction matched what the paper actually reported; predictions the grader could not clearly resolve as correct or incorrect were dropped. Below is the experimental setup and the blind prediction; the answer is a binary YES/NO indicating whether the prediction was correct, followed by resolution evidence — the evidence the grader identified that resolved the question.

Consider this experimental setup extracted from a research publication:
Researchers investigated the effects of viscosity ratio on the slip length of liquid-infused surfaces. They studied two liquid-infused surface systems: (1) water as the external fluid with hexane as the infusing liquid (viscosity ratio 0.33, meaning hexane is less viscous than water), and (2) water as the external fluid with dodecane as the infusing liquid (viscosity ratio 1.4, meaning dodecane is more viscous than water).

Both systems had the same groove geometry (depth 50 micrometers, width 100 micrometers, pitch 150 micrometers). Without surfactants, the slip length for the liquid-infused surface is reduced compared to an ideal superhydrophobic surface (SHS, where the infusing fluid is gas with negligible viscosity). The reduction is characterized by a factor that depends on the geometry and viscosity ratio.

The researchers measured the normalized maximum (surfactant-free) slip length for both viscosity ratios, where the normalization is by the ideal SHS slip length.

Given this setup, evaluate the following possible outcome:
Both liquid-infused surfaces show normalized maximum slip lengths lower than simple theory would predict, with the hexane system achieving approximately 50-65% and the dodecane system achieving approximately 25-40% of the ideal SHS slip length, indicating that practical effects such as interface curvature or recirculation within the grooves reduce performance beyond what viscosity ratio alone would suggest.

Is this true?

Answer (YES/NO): NO